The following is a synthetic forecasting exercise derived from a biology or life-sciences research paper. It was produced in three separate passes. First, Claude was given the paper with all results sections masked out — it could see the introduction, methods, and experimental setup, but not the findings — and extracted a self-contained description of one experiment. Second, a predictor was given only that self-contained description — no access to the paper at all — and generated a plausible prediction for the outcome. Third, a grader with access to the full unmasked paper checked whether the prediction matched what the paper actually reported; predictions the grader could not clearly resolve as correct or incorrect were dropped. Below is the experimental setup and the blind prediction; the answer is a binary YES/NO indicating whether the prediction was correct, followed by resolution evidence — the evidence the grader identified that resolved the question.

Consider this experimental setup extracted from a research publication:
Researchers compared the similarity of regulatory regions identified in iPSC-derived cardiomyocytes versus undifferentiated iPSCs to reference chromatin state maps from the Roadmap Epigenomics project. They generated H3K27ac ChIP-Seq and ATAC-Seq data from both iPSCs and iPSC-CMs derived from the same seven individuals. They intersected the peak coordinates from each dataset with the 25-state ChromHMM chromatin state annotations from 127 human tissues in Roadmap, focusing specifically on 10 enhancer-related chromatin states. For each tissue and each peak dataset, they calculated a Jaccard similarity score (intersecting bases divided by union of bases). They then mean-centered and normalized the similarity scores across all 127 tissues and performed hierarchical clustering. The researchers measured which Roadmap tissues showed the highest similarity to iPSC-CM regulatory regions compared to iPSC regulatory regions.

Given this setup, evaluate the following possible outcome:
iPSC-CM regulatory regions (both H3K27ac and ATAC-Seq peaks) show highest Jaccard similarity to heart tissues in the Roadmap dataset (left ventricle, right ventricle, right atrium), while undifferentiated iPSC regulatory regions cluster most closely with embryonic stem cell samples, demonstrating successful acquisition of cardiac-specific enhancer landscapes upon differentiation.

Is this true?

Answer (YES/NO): NO